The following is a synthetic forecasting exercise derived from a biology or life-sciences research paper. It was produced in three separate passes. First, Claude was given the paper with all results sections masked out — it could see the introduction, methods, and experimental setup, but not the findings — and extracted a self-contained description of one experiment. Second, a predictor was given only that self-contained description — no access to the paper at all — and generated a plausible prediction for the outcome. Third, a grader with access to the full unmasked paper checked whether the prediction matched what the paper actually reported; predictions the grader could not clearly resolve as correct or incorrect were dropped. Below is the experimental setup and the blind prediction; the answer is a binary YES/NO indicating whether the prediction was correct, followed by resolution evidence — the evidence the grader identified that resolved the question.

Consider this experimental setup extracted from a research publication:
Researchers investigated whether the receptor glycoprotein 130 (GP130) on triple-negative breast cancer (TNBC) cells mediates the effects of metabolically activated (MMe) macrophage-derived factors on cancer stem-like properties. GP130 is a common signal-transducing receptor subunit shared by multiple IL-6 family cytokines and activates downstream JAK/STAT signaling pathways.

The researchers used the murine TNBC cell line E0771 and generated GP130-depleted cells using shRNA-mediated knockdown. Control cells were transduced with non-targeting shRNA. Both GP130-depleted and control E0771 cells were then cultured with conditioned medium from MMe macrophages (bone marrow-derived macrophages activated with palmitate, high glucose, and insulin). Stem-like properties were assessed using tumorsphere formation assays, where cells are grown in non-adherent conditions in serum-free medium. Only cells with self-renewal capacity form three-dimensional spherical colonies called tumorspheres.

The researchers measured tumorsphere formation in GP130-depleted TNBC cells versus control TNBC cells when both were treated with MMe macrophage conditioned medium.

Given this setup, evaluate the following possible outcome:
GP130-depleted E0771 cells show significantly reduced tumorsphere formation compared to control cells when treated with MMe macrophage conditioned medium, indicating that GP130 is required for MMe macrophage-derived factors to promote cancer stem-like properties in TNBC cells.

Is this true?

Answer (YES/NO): YES